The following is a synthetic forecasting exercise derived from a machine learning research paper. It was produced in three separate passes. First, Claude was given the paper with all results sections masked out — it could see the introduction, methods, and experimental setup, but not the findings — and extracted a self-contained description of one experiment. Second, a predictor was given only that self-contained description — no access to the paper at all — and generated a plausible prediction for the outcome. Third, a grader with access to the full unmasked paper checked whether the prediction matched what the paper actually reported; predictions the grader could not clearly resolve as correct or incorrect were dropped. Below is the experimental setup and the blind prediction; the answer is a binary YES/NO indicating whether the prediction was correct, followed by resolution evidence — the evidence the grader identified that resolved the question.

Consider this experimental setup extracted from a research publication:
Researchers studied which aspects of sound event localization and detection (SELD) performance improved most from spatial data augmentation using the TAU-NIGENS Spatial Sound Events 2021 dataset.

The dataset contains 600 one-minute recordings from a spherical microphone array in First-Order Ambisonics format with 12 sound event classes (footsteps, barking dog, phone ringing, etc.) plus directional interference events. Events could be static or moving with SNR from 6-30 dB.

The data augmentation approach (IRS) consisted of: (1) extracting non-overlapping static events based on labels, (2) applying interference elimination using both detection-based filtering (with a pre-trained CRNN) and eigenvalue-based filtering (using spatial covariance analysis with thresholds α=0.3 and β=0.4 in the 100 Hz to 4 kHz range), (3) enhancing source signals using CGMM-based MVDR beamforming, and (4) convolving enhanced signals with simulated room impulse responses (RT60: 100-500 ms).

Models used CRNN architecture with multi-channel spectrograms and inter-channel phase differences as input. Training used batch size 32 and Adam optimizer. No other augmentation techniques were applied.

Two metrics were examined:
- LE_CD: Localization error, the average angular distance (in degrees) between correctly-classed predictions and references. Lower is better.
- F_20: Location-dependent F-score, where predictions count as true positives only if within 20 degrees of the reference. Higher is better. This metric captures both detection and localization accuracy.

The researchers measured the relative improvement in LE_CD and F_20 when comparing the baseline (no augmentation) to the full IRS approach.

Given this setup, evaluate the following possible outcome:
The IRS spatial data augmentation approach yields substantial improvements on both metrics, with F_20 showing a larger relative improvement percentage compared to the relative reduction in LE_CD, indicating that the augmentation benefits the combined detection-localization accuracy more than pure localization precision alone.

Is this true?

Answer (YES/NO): YES